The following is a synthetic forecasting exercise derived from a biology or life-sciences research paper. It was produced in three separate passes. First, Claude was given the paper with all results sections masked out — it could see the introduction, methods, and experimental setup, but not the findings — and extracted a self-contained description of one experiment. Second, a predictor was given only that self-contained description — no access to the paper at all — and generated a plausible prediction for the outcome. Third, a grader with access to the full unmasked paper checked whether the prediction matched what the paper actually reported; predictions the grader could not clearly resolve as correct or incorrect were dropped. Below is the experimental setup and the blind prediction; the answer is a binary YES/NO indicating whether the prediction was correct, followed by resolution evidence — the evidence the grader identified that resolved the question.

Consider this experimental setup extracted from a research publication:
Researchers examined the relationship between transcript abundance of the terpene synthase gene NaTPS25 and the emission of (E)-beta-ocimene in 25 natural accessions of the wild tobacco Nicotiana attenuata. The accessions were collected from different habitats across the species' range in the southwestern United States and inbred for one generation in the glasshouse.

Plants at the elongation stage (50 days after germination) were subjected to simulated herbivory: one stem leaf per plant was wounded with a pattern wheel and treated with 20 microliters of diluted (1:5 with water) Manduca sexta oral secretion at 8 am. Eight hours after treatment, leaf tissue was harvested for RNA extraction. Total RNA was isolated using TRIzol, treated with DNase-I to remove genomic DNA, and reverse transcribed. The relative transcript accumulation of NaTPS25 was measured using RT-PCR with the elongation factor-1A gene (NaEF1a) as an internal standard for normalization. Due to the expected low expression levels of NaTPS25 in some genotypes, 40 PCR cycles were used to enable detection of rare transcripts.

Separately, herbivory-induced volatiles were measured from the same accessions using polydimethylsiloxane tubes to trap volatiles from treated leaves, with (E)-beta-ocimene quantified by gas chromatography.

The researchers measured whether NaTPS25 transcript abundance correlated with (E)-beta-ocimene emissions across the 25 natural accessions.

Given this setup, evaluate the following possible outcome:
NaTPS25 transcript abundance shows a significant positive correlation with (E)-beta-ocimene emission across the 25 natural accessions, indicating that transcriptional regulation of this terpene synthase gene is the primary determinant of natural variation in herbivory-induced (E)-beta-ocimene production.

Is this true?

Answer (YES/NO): NO